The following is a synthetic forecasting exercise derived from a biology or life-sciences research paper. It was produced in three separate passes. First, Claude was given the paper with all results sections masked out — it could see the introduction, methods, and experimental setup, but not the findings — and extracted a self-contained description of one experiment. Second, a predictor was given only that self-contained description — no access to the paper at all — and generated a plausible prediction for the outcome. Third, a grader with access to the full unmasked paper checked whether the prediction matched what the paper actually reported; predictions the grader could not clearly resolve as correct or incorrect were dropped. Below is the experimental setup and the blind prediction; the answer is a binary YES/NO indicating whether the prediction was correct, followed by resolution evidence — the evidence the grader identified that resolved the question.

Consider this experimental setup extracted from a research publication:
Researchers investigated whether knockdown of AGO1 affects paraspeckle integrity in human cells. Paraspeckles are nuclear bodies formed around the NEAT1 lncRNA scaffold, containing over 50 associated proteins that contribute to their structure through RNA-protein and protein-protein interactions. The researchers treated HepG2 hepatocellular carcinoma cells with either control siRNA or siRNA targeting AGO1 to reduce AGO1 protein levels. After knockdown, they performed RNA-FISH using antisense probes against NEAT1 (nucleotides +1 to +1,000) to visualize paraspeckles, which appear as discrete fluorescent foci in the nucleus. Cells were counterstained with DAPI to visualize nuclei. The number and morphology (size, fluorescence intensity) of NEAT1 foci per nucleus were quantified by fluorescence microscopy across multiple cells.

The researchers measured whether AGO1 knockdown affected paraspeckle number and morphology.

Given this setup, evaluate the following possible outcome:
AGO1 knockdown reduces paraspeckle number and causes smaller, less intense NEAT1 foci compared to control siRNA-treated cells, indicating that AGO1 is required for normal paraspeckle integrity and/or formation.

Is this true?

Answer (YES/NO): NO